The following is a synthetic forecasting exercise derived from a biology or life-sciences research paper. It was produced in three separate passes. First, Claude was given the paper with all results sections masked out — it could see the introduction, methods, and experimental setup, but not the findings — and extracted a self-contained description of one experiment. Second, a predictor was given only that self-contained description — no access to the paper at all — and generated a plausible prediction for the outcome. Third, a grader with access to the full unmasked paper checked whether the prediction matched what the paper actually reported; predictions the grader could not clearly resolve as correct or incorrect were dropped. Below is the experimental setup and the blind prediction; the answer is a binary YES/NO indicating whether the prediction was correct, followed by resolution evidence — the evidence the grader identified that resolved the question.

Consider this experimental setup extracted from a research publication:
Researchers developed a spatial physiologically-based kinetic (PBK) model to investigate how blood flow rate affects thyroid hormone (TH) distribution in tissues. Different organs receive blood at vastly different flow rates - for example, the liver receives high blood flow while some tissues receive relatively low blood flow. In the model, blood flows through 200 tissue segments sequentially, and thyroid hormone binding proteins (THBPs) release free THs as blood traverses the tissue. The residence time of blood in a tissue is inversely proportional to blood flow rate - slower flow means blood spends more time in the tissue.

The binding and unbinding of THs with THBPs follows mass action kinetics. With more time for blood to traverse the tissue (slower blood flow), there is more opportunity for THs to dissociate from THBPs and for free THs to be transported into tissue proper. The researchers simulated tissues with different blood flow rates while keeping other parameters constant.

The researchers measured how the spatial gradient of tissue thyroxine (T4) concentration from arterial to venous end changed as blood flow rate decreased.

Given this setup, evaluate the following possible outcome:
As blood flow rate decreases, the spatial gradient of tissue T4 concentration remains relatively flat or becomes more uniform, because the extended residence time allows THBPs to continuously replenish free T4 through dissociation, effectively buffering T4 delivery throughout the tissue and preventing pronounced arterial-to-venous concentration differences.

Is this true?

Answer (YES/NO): YES